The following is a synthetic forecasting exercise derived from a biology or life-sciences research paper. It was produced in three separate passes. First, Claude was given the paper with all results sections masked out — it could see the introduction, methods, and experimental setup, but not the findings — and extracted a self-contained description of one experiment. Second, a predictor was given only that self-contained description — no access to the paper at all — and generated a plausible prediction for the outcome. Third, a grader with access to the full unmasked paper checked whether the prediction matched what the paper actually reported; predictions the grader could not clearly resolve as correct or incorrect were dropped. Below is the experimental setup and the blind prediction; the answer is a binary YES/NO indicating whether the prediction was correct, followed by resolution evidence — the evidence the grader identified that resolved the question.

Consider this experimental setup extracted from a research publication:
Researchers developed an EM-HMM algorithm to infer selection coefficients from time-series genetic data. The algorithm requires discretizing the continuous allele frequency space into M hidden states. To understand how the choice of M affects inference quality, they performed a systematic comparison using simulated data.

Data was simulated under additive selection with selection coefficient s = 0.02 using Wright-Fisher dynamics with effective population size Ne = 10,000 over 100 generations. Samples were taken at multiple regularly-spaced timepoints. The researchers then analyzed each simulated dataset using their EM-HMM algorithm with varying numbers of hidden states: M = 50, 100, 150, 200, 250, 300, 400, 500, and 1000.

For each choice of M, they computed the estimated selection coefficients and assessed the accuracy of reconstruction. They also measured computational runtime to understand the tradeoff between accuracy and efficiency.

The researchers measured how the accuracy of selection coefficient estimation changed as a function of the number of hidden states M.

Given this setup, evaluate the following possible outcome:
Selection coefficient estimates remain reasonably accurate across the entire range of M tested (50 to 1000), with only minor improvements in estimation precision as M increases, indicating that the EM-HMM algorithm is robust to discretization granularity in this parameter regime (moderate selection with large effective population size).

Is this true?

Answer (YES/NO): NO